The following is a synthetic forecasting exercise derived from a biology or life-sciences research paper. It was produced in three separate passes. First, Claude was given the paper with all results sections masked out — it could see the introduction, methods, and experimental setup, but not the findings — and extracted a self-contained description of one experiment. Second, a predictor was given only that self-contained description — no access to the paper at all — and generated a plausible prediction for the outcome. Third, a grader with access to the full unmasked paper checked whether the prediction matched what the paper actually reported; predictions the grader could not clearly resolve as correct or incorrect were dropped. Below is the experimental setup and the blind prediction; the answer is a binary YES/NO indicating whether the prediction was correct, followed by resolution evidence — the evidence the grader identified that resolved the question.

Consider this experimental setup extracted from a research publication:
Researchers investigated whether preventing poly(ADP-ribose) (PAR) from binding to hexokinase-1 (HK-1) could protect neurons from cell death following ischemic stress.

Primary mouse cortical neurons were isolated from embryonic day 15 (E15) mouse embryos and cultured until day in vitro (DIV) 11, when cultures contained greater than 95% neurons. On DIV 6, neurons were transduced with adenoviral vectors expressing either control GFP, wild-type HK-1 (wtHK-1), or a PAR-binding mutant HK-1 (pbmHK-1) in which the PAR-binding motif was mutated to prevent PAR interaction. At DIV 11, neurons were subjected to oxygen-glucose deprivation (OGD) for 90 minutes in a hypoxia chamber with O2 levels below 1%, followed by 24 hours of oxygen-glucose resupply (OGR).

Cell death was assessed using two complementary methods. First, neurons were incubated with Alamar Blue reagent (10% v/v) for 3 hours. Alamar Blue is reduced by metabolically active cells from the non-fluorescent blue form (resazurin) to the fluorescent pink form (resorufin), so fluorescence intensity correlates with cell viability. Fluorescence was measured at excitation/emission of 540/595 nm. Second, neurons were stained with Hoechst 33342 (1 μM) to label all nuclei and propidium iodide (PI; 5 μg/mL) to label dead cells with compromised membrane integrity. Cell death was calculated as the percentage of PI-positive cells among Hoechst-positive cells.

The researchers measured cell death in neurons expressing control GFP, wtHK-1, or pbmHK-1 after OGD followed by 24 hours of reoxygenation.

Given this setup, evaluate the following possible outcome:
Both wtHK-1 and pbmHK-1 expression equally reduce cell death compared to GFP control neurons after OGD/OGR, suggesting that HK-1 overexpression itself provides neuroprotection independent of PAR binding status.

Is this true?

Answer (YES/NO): NO